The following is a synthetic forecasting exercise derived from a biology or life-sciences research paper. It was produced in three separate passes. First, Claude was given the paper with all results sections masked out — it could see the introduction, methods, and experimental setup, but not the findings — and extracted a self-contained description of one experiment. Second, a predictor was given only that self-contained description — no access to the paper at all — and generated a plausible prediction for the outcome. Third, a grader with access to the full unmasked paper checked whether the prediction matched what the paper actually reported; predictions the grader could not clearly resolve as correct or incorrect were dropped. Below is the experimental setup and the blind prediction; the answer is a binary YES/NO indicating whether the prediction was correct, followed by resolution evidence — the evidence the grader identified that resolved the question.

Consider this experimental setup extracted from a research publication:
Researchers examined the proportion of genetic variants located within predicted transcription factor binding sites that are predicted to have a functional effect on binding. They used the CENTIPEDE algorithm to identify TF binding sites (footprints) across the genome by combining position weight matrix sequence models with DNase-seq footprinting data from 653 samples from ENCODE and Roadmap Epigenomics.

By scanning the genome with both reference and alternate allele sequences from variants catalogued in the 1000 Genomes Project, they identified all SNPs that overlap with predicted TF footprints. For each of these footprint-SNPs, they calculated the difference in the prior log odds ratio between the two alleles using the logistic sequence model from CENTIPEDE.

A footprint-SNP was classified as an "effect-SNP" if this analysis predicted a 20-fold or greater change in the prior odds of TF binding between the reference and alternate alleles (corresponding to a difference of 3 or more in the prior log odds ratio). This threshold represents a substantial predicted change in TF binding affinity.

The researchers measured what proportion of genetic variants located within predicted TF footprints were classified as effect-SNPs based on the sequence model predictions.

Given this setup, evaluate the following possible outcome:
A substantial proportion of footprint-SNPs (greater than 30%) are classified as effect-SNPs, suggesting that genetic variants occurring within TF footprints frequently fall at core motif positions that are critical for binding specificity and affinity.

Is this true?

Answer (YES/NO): YES